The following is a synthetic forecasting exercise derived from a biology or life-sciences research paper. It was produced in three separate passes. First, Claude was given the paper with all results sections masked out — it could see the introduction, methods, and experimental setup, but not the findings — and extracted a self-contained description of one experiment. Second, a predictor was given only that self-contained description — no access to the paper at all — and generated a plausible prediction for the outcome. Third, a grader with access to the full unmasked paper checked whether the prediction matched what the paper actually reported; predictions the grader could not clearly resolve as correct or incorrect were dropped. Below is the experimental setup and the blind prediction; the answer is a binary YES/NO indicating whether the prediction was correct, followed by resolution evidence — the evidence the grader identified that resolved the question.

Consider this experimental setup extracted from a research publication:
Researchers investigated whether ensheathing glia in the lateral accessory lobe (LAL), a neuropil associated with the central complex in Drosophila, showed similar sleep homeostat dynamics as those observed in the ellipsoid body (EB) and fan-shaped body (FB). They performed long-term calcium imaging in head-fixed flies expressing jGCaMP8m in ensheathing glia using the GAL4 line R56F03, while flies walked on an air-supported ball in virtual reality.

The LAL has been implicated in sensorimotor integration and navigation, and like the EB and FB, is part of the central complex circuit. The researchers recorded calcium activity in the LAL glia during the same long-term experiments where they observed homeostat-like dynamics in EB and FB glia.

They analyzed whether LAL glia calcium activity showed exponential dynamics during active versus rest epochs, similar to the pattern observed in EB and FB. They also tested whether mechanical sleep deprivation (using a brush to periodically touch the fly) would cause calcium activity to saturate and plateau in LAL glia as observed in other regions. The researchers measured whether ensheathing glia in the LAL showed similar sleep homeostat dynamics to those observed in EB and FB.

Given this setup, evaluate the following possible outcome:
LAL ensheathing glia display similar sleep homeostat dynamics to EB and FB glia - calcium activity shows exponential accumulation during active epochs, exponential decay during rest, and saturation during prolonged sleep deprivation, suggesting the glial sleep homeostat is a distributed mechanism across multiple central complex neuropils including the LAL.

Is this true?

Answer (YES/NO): YES